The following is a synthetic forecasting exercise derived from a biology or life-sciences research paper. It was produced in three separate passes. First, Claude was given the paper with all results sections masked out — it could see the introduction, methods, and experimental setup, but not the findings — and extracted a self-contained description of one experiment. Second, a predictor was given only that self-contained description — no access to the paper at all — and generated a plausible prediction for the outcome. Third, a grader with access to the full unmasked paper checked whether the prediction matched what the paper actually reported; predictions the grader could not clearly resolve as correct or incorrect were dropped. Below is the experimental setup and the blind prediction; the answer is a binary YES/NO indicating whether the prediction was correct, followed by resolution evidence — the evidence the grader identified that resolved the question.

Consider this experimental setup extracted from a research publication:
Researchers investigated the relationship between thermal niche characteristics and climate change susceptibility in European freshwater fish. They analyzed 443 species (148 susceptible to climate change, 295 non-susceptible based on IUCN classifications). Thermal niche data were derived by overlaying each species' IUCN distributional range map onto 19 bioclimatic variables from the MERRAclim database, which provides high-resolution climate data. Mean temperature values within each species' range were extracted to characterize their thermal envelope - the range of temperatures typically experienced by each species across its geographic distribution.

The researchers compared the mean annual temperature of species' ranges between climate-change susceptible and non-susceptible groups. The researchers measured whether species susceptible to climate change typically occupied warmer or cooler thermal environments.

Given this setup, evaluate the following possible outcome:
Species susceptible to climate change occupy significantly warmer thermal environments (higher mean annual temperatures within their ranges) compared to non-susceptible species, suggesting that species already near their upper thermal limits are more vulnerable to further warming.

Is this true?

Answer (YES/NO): YES